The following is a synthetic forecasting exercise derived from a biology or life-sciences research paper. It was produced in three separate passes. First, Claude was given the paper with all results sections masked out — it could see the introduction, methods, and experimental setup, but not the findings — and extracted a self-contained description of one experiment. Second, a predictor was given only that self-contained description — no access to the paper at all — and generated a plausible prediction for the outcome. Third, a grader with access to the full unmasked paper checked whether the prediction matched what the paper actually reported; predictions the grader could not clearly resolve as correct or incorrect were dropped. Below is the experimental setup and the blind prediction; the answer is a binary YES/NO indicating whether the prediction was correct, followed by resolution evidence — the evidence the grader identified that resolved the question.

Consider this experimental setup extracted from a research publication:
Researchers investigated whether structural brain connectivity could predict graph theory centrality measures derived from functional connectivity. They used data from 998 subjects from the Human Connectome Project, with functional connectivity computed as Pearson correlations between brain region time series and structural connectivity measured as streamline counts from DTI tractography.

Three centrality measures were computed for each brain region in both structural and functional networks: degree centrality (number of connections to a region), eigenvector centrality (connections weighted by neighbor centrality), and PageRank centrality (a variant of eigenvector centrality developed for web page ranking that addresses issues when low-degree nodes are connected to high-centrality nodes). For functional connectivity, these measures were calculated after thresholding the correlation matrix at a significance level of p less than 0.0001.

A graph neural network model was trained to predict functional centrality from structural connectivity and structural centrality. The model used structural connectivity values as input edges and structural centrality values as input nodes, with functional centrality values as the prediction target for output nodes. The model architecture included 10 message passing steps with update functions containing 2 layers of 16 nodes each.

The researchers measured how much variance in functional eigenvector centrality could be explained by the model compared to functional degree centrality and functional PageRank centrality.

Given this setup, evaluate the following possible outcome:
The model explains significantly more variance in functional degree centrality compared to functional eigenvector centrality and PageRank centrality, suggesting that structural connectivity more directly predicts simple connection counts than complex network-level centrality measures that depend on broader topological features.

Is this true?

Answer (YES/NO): NO